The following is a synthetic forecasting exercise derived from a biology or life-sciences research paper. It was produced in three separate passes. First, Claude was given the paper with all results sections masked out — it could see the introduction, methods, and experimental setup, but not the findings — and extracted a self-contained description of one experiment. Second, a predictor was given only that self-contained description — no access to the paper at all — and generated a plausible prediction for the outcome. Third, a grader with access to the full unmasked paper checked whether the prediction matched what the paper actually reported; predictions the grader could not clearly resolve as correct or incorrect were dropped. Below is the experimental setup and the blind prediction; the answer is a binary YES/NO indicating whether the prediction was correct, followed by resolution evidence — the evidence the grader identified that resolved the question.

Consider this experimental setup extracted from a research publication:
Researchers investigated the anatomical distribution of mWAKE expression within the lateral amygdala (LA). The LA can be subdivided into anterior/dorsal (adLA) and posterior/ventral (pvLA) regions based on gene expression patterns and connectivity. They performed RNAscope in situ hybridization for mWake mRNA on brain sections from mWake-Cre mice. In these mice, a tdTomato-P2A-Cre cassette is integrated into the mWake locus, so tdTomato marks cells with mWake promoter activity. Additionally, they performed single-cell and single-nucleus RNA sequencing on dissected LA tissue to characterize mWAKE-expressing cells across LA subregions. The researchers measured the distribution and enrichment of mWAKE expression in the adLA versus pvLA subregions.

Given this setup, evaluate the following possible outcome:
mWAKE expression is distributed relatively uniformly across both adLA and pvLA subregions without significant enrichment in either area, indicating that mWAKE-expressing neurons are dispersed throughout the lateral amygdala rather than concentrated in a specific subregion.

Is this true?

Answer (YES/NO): NO